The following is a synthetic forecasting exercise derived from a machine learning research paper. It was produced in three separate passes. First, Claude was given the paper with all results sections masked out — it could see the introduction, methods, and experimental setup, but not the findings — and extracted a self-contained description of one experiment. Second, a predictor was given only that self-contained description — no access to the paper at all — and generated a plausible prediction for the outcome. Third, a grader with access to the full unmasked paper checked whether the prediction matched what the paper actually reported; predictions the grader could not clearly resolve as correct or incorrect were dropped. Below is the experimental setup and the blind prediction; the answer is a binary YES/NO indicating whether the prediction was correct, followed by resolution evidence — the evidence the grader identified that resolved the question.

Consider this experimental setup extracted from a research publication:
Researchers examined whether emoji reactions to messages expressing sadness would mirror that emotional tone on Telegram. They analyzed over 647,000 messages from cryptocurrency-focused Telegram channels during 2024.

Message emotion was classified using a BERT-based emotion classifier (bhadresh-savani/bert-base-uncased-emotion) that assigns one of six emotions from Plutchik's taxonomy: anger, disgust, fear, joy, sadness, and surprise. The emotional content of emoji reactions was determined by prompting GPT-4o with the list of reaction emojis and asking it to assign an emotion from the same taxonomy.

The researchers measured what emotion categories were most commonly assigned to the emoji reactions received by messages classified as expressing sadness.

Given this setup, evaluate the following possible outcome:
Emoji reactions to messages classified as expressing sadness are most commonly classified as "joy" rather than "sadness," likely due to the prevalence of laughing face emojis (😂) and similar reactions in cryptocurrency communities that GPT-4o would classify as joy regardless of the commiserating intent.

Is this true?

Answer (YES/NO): YES